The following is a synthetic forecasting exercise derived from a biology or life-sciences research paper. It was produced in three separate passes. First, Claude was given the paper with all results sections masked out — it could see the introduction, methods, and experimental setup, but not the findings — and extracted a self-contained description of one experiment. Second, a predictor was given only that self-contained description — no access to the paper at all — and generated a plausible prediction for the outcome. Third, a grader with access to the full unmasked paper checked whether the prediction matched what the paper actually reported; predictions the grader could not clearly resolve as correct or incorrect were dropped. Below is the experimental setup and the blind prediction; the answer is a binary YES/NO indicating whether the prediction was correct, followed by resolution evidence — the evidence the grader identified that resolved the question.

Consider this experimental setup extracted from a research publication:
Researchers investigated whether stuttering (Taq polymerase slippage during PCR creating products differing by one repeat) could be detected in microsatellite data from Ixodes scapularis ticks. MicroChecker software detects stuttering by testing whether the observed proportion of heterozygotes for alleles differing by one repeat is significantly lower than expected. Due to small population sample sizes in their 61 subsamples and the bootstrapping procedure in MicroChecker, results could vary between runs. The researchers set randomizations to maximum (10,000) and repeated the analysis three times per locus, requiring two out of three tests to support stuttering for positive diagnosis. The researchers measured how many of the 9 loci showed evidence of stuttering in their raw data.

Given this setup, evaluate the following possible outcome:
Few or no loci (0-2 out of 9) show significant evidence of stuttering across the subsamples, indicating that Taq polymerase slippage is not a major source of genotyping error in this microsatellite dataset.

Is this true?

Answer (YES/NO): NO